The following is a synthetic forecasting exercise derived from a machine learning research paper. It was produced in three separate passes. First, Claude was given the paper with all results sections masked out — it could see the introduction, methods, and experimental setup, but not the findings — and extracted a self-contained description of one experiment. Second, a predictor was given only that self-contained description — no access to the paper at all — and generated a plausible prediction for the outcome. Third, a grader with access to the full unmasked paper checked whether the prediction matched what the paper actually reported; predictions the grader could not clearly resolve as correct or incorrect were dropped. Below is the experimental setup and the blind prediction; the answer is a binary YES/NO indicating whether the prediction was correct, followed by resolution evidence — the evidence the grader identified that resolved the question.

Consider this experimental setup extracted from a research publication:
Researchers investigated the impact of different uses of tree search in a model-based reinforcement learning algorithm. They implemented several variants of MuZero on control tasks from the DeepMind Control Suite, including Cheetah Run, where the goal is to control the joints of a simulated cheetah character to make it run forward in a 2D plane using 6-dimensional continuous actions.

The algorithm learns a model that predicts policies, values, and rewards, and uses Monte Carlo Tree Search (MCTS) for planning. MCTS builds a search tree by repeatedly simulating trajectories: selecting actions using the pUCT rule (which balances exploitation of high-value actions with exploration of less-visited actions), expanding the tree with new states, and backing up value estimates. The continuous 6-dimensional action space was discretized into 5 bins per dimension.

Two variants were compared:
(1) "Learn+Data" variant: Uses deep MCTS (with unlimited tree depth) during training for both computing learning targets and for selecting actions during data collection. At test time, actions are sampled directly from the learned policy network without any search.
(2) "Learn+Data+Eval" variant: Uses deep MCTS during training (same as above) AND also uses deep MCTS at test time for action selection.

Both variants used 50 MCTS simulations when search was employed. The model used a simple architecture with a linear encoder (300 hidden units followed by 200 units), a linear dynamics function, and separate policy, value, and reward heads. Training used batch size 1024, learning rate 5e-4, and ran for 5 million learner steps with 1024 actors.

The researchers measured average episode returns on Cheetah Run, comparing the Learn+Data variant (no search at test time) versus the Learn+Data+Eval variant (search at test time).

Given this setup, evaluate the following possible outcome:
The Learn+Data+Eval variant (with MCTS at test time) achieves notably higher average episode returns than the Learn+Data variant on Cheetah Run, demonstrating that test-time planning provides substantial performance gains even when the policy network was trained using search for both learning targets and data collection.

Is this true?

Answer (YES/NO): NO